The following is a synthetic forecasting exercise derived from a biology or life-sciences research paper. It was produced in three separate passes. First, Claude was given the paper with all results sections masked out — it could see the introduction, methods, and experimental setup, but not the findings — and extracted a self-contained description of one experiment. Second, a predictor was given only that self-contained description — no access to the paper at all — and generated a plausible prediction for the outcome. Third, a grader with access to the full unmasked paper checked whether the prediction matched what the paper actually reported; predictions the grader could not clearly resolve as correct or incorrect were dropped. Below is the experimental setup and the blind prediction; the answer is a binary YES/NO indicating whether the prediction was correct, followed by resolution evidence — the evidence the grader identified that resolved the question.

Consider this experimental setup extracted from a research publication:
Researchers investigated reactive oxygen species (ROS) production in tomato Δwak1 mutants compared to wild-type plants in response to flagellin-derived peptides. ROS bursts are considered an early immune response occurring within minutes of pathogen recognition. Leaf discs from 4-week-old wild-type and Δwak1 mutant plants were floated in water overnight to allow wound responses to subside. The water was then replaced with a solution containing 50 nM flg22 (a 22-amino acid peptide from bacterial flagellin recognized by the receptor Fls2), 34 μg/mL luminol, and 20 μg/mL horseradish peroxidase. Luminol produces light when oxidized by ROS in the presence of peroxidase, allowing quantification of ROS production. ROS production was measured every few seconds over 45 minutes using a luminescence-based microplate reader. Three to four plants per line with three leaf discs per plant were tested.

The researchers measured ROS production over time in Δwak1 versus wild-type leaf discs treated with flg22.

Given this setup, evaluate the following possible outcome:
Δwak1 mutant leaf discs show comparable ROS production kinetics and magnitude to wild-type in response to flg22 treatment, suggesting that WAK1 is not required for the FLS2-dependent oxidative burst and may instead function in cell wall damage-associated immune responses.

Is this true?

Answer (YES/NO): YES